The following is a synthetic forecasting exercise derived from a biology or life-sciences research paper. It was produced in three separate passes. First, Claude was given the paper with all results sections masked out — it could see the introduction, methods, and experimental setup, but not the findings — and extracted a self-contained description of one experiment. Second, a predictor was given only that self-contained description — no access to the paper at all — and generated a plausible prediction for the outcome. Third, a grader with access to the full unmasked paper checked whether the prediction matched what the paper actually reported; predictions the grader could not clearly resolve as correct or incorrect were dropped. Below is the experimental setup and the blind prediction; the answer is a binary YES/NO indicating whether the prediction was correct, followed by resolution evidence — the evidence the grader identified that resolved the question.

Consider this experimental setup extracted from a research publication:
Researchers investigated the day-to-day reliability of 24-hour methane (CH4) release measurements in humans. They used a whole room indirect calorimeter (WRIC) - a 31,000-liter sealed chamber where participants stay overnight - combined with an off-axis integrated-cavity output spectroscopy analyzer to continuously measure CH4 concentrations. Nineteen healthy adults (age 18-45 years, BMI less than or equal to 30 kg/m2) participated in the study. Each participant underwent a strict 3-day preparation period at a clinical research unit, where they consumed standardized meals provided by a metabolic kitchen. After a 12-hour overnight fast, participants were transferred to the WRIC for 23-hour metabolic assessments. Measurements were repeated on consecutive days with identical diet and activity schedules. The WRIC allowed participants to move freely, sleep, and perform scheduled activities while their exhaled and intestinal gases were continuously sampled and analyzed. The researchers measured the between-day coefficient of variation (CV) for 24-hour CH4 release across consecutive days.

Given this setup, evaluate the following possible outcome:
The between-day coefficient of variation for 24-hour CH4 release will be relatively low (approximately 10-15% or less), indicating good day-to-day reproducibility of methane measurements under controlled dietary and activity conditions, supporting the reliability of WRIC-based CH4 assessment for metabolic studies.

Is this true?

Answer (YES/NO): NO